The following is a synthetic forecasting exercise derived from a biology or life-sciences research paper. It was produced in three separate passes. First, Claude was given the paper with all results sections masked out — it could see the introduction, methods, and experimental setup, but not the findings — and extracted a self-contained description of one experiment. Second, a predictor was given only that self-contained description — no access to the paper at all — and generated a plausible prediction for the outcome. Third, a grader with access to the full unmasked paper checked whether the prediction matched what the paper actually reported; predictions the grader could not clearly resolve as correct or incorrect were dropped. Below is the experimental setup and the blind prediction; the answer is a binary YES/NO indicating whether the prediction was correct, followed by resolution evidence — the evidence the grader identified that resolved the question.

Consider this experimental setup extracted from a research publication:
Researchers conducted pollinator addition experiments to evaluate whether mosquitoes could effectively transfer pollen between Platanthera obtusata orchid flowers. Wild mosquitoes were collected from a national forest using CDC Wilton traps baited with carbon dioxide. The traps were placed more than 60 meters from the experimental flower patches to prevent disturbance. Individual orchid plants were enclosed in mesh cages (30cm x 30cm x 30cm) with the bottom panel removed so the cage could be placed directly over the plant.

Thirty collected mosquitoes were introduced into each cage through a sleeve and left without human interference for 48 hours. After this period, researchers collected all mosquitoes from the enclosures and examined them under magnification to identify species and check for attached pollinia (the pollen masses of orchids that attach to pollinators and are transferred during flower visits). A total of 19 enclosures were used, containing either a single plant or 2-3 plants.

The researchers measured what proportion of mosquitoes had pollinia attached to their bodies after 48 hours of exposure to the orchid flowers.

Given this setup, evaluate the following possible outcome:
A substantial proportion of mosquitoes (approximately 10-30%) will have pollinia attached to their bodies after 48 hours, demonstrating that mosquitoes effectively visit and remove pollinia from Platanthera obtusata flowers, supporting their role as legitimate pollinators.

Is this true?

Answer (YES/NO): YES